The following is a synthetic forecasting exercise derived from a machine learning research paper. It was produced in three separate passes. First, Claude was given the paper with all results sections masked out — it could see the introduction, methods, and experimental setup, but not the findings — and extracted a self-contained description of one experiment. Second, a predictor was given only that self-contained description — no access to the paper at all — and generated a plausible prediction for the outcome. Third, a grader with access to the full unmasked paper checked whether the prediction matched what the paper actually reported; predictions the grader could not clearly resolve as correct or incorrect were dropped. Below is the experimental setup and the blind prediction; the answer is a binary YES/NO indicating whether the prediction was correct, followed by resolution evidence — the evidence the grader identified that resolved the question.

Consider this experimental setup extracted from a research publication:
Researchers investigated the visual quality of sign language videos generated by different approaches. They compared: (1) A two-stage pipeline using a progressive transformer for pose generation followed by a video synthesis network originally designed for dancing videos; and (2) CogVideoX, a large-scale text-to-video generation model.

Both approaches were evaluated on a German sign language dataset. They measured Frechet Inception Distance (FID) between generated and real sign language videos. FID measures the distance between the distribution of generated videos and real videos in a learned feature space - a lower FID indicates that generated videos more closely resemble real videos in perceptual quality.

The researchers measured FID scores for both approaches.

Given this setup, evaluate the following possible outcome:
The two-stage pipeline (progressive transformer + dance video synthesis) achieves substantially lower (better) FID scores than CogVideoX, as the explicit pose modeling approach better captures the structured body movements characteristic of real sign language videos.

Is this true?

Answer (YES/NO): YES